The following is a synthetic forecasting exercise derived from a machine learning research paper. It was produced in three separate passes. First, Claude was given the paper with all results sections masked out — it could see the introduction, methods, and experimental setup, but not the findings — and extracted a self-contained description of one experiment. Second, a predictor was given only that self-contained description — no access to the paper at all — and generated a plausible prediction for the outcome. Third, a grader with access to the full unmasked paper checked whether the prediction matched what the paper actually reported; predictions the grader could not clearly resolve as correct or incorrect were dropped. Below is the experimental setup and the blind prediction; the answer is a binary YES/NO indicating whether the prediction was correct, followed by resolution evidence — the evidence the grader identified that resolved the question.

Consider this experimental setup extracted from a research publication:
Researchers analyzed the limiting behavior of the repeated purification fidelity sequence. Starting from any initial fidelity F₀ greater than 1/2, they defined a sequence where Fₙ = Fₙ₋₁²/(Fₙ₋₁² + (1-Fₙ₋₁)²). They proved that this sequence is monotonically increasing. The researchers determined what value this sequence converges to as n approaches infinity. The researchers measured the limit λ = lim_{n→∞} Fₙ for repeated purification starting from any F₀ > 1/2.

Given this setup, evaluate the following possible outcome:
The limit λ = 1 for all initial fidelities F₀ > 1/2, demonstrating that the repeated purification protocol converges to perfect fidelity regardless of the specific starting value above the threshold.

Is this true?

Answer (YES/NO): YES